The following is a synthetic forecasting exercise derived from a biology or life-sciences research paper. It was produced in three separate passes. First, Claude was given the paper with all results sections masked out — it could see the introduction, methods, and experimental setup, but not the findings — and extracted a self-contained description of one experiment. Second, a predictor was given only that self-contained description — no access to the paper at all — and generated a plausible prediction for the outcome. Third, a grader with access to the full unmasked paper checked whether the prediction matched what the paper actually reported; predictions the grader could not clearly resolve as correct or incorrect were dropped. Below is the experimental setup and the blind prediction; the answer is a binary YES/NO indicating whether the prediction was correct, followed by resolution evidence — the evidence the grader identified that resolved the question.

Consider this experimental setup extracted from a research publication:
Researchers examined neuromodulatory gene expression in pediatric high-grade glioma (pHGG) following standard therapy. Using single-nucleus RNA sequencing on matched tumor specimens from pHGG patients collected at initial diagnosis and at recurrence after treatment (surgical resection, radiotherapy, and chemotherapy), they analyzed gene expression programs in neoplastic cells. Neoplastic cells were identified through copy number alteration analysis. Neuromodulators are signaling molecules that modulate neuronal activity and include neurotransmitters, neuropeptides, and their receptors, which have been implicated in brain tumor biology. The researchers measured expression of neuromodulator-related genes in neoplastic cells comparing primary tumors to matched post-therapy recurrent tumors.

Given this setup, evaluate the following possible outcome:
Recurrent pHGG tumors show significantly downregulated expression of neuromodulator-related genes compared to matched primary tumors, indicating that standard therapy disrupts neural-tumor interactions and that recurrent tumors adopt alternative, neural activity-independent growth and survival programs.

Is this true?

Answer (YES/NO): NO